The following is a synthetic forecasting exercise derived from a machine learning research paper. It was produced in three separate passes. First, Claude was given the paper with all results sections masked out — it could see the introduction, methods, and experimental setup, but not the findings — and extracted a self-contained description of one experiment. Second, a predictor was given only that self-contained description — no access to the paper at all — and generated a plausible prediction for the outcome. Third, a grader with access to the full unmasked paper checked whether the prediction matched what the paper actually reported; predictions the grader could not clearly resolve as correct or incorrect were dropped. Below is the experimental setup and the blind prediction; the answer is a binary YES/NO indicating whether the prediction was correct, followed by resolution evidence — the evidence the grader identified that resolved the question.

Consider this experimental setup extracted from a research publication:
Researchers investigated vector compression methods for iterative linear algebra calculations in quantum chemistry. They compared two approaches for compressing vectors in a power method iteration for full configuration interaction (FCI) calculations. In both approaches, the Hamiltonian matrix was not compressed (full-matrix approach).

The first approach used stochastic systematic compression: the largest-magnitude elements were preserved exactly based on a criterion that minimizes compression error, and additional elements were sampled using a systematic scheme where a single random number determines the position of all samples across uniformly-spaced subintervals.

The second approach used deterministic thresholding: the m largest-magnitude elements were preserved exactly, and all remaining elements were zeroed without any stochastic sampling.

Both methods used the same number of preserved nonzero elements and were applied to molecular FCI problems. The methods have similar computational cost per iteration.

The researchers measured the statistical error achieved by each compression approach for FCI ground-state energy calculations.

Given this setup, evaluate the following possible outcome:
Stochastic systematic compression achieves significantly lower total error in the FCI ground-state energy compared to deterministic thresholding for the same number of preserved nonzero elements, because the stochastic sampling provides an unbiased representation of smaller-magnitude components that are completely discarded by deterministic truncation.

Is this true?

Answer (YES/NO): YES